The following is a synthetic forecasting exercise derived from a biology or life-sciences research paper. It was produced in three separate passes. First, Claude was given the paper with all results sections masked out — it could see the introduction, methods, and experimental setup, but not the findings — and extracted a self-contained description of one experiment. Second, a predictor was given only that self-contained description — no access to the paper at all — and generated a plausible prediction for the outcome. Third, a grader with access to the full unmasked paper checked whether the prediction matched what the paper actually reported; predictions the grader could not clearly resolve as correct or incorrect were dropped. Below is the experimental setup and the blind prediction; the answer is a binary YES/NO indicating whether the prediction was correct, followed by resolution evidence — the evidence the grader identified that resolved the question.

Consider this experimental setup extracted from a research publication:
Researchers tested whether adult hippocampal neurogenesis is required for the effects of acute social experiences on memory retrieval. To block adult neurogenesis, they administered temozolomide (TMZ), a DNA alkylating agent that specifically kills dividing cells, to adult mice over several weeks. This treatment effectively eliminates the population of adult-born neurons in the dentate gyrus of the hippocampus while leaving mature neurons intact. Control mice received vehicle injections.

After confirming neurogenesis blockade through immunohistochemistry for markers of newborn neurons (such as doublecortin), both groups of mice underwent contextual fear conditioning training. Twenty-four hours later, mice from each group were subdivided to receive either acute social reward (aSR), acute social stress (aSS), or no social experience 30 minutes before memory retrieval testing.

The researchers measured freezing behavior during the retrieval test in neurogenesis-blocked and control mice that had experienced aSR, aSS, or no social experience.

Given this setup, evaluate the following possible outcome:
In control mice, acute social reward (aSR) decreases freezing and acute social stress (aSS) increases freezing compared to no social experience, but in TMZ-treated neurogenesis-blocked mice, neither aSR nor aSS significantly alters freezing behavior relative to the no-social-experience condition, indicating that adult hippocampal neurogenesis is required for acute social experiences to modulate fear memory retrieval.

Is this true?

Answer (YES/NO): NO